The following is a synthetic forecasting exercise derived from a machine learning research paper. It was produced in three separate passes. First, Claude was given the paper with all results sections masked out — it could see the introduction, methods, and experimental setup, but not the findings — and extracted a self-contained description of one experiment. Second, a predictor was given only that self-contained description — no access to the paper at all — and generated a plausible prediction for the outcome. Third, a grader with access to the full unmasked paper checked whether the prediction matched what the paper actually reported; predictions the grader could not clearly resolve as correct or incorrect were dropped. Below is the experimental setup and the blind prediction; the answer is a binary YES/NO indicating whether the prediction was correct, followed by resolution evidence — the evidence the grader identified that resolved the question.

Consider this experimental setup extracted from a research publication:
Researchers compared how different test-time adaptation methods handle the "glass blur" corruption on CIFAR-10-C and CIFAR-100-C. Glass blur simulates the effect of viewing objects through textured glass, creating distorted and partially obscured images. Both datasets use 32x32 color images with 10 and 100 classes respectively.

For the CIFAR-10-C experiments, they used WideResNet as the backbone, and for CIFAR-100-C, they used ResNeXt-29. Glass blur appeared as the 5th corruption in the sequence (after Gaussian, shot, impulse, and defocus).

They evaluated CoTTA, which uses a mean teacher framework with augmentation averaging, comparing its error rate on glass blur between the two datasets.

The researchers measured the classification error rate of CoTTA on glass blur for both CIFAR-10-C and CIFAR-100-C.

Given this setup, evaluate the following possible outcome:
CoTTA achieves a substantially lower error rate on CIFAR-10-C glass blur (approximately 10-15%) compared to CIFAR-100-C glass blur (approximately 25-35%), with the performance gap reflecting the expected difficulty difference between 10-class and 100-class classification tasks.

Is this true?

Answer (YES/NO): NO